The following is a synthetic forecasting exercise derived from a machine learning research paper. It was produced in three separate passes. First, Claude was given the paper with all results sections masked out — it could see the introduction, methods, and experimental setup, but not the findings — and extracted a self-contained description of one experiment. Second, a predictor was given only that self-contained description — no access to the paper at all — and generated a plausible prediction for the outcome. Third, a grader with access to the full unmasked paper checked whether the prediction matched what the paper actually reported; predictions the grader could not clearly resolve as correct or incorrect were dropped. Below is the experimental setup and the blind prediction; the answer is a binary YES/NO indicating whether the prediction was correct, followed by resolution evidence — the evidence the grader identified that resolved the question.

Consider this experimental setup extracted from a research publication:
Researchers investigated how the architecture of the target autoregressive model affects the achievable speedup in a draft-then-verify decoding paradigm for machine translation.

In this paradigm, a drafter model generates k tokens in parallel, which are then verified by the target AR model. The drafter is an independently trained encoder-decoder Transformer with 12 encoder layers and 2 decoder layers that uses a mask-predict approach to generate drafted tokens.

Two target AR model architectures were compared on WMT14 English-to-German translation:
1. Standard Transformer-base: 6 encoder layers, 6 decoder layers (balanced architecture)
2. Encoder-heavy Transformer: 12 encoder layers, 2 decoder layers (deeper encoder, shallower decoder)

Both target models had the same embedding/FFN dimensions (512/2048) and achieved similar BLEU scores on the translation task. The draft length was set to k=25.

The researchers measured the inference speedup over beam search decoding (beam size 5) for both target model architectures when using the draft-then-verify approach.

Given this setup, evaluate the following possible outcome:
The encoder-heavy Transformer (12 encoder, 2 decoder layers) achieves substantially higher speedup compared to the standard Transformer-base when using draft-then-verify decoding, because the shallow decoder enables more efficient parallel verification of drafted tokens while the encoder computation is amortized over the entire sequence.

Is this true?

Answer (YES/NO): NO